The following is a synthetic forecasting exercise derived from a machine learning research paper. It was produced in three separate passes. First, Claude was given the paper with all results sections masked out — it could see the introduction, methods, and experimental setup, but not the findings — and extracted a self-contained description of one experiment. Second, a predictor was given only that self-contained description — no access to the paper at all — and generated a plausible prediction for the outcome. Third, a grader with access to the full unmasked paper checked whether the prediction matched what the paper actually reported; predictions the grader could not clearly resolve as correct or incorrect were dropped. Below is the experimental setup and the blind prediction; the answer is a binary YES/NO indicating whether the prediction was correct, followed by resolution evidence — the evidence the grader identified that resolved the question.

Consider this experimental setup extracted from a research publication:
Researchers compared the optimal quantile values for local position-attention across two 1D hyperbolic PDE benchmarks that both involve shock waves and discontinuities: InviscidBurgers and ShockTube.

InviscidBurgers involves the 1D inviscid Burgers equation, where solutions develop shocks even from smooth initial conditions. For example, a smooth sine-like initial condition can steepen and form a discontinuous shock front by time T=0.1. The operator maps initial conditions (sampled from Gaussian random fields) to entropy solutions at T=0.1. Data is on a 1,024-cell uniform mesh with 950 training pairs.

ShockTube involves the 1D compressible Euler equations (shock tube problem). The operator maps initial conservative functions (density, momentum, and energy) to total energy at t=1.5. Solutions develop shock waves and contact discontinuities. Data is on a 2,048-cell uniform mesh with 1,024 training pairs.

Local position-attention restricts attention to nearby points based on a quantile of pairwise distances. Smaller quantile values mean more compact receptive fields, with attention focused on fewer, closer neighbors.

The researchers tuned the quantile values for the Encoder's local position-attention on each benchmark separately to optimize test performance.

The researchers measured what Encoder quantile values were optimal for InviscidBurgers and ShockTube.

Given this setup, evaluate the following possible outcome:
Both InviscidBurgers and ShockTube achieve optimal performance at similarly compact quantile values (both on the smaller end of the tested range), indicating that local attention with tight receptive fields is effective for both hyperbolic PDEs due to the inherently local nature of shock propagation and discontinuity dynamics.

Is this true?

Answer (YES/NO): NO